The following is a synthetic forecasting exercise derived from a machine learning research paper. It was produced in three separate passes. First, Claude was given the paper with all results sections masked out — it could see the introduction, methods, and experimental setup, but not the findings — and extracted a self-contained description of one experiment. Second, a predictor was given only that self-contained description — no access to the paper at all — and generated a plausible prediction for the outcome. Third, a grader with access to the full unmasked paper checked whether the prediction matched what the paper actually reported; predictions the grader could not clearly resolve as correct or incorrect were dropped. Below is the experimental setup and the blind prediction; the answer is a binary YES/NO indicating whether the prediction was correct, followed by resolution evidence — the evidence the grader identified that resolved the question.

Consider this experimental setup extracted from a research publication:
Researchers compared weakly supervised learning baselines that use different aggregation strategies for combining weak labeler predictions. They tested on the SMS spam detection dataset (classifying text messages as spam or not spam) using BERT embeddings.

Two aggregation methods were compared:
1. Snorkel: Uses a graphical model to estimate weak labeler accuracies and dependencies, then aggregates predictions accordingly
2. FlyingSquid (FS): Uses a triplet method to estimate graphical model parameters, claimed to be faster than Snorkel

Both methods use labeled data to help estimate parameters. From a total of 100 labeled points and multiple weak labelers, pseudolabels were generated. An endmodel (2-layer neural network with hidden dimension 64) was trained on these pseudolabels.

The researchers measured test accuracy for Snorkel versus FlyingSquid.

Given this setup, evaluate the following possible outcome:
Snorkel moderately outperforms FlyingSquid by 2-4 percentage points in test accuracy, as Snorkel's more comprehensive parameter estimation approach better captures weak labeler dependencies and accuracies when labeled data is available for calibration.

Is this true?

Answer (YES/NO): NO